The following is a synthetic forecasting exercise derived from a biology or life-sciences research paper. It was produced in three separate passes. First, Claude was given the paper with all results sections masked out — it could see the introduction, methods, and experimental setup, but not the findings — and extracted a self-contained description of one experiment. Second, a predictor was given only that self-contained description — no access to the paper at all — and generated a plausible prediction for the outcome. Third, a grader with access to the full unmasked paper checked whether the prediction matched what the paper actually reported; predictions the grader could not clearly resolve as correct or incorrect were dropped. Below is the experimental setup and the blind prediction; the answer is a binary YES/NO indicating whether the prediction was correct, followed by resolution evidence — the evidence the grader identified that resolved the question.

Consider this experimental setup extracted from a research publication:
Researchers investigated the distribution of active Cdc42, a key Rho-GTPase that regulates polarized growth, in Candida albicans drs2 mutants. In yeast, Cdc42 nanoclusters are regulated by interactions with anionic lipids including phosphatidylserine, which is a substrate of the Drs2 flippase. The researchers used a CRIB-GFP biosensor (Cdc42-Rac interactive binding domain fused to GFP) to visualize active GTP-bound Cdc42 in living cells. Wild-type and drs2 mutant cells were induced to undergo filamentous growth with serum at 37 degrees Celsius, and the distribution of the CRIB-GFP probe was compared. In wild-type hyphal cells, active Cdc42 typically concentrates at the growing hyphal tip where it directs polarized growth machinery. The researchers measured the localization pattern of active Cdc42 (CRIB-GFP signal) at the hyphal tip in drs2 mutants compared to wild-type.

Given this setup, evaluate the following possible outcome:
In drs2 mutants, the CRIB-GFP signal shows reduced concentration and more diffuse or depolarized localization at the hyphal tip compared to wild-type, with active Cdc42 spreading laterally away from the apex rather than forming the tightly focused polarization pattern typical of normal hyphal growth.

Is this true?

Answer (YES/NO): YES